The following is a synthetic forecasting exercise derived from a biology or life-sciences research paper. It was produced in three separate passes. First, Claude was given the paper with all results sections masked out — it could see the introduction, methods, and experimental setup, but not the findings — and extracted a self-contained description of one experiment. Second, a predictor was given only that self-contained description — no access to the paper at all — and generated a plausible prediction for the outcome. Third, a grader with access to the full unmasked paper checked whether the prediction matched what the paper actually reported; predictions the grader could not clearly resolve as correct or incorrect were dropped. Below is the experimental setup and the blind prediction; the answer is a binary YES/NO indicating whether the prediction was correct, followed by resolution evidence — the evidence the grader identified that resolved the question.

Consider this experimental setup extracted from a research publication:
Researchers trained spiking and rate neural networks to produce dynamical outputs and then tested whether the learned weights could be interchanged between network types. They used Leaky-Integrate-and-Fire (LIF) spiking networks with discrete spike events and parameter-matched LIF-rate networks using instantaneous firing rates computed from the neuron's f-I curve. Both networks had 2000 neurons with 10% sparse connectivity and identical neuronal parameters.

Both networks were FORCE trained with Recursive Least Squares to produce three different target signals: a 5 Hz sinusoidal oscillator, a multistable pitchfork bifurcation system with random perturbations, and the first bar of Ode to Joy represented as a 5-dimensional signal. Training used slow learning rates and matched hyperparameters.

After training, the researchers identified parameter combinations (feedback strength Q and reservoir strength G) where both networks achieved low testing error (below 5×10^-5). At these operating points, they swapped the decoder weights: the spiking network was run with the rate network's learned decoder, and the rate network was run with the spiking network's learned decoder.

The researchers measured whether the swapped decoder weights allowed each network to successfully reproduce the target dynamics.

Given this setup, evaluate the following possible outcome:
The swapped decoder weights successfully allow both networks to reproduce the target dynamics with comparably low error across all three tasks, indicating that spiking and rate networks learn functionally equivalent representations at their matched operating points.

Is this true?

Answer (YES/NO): YES